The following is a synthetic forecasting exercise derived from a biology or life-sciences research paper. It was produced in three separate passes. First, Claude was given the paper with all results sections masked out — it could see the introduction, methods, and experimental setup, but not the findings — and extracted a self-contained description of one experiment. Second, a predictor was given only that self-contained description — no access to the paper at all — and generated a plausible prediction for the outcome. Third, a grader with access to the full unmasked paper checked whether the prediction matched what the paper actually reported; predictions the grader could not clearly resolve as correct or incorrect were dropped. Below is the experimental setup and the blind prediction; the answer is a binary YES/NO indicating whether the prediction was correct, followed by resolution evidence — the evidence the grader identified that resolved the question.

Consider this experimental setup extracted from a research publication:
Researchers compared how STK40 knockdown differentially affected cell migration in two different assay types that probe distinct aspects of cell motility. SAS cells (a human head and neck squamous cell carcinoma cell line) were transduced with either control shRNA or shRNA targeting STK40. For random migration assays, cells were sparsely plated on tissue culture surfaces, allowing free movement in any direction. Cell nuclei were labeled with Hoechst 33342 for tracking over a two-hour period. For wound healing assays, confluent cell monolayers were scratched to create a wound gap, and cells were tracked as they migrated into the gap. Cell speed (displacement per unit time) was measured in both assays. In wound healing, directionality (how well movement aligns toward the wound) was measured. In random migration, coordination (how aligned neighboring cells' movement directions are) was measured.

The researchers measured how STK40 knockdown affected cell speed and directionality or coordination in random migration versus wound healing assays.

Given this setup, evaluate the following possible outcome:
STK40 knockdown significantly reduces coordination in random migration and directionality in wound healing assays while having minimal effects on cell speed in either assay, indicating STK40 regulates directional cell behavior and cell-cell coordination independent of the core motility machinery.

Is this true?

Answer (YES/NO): NO